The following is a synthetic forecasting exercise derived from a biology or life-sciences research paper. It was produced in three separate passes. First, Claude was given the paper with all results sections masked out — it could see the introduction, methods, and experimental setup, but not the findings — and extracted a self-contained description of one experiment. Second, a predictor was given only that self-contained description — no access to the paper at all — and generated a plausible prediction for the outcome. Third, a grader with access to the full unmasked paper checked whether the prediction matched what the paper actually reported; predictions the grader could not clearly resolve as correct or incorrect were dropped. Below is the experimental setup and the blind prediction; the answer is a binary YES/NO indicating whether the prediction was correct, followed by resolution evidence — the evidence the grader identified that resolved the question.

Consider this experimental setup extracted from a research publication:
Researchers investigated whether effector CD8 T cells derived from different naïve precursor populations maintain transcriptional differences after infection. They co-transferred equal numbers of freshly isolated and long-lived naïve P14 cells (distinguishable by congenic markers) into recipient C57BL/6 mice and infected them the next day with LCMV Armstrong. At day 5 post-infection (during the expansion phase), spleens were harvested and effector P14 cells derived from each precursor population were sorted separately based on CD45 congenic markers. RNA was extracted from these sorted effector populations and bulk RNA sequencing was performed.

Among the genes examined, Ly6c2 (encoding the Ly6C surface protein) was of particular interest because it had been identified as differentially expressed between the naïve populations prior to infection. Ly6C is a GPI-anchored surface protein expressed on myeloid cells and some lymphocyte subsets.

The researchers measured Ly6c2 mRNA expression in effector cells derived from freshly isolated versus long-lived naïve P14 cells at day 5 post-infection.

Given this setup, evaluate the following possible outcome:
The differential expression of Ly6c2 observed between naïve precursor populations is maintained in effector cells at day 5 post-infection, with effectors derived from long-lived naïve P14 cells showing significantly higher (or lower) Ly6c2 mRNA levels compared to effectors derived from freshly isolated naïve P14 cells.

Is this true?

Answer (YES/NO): YES